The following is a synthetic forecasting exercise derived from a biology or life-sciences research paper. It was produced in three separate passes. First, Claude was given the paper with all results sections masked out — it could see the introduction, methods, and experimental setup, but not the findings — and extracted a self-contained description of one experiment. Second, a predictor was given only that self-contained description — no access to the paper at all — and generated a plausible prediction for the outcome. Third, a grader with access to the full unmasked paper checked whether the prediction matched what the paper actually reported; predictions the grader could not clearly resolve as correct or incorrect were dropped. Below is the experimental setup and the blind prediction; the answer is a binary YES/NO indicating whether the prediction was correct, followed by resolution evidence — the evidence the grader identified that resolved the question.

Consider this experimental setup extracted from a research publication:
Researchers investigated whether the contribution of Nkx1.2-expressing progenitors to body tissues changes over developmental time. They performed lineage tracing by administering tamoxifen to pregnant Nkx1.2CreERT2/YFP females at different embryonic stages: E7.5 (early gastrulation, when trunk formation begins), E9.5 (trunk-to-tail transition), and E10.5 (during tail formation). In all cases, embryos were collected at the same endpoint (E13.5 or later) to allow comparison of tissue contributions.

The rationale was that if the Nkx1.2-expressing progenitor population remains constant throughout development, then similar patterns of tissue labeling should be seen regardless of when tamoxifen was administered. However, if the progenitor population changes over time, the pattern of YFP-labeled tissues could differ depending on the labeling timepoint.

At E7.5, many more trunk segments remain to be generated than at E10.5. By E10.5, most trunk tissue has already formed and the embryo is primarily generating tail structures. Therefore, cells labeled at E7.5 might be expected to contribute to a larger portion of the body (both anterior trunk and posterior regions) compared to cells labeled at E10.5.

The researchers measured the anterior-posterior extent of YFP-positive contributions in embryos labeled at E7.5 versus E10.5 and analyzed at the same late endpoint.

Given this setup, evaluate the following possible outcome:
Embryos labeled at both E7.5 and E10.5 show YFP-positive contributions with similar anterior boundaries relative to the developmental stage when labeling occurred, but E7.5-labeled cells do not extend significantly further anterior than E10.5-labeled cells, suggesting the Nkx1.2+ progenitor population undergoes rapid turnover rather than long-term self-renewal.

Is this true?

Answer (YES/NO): NO